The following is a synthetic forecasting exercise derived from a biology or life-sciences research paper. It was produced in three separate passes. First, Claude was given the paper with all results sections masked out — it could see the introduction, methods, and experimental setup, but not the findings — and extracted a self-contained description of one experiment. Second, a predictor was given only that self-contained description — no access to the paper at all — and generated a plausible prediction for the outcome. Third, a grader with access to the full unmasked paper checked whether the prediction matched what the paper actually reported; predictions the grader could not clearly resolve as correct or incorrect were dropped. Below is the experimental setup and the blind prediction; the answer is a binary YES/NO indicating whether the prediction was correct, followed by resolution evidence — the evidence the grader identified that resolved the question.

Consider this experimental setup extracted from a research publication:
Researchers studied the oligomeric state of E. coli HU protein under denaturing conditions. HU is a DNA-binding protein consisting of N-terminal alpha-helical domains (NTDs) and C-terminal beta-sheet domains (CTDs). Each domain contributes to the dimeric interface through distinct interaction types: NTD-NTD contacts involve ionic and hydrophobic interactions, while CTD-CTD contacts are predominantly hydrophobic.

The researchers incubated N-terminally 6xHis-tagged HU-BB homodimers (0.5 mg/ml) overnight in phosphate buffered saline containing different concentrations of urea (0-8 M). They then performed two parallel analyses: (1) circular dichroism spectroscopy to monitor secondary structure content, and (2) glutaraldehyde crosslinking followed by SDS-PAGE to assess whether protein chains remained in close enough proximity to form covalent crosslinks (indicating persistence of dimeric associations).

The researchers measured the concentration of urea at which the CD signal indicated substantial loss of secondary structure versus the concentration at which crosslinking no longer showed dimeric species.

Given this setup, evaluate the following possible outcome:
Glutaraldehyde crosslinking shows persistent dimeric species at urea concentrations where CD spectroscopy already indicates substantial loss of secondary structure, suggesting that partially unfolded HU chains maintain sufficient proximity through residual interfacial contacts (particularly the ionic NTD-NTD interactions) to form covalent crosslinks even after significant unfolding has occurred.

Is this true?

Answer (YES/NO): NO